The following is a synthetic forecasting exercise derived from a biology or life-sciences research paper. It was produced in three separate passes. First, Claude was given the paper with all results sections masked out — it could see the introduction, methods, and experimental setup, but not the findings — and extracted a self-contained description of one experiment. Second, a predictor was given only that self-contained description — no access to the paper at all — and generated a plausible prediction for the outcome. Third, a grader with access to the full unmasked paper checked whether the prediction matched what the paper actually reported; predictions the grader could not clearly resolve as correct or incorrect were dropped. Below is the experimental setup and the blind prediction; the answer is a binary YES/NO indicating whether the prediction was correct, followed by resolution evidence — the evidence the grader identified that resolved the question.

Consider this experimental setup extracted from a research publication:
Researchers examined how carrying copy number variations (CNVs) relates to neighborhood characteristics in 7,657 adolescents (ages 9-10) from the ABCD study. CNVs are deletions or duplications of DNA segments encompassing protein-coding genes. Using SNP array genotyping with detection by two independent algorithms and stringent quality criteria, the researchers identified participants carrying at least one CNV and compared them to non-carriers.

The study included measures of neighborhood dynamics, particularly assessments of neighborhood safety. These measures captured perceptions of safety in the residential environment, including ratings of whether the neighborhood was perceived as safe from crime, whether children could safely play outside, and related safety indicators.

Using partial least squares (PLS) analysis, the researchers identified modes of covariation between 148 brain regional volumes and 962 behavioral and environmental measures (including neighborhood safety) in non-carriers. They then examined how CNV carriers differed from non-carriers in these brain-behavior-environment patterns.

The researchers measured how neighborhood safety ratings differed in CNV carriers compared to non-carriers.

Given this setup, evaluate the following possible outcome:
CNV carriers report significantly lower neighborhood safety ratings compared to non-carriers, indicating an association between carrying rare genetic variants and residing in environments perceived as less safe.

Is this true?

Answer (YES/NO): NO